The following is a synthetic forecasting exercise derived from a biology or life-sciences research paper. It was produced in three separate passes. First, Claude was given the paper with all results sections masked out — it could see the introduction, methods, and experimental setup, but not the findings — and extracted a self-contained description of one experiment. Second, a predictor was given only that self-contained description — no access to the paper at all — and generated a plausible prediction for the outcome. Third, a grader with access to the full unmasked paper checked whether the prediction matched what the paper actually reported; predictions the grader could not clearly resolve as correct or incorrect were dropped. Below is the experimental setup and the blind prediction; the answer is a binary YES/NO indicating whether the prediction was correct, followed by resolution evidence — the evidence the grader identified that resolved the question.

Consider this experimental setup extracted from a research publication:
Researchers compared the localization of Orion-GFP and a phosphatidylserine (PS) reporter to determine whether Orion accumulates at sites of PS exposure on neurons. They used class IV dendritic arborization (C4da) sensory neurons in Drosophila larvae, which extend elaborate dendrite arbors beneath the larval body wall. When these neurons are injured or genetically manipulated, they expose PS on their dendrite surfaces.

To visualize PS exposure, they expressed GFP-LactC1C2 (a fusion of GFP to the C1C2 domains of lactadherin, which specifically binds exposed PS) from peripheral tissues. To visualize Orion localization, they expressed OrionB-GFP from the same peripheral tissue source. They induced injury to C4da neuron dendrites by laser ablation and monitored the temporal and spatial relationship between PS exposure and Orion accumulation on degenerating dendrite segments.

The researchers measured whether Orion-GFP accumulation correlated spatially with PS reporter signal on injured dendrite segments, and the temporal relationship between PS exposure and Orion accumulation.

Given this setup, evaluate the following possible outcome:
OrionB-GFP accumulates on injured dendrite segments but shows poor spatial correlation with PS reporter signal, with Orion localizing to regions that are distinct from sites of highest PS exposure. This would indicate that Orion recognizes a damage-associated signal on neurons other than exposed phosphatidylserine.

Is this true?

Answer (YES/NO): NO